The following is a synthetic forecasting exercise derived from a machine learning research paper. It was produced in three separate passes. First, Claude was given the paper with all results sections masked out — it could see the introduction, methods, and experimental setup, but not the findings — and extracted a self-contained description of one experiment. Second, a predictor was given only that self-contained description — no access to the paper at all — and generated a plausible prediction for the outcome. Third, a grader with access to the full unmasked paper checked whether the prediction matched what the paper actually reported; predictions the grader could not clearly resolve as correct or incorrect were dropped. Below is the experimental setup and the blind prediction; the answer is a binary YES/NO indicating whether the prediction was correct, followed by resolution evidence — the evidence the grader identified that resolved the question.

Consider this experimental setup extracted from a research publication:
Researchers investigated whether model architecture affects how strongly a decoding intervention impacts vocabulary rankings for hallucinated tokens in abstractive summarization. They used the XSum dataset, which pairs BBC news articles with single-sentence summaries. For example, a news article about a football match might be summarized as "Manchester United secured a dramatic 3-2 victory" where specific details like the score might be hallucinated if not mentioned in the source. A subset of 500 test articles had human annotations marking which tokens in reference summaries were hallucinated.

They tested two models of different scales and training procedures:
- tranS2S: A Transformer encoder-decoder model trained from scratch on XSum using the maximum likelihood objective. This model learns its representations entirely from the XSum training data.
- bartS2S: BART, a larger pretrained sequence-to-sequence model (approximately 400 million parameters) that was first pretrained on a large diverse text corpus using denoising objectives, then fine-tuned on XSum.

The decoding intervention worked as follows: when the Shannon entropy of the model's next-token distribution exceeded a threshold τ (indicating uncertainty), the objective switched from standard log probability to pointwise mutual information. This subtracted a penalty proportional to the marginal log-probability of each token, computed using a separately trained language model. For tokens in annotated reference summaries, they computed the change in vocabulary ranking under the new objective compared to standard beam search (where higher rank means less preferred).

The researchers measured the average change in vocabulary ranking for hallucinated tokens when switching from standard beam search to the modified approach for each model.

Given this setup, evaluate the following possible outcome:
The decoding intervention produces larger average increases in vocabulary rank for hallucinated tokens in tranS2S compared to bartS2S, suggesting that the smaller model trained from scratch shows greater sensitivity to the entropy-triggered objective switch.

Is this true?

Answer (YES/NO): YES